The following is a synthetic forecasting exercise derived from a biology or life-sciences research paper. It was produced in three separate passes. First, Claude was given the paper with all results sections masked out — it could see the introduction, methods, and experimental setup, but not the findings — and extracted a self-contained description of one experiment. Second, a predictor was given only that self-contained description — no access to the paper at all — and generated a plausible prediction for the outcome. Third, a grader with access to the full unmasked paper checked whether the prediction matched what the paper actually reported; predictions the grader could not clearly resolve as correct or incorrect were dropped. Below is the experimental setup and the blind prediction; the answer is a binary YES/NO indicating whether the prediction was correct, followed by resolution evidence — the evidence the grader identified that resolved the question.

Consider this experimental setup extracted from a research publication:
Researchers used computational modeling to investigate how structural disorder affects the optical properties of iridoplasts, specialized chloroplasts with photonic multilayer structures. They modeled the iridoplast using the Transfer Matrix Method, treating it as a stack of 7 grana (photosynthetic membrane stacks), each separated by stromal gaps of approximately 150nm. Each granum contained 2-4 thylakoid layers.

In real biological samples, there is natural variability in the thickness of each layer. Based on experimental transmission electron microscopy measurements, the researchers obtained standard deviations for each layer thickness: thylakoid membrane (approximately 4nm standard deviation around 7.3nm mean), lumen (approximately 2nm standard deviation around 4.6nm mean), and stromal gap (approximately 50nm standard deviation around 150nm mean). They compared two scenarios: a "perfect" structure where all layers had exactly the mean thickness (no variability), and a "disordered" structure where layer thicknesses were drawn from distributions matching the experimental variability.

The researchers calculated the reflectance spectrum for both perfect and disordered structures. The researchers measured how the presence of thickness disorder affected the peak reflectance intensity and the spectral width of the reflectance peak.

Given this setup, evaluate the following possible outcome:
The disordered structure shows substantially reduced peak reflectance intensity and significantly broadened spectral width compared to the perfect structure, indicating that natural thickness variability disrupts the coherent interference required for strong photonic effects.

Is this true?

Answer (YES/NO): NO